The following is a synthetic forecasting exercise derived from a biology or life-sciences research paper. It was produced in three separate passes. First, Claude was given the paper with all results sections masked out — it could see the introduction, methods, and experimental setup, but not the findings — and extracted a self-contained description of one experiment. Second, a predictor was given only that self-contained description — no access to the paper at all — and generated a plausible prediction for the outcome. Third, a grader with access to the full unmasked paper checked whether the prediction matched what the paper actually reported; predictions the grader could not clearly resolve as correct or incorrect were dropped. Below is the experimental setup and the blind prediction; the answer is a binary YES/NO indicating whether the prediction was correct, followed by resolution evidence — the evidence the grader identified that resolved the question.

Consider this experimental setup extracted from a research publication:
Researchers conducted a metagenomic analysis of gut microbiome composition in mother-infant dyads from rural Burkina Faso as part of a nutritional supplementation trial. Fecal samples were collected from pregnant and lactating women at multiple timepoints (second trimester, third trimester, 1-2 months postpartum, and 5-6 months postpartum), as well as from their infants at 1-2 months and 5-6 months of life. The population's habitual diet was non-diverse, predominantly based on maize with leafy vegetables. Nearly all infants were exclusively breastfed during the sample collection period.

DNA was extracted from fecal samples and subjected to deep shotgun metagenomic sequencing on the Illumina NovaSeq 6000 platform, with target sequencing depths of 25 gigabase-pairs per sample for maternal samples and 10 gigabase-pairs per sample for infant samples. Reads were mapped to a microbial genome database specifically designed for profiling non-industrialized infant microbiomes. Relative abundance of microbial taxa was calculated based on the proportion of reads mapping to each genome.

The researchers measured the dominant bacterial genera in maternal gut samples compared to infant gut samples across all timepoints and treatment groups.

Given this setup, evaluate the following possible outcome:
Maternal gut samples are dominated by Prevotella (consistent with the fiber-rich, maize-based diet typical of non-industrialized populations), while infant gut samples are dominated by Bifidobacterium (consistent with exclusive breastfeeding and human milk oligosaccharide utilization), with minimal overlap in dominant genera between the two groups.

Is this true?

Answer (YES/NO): YES